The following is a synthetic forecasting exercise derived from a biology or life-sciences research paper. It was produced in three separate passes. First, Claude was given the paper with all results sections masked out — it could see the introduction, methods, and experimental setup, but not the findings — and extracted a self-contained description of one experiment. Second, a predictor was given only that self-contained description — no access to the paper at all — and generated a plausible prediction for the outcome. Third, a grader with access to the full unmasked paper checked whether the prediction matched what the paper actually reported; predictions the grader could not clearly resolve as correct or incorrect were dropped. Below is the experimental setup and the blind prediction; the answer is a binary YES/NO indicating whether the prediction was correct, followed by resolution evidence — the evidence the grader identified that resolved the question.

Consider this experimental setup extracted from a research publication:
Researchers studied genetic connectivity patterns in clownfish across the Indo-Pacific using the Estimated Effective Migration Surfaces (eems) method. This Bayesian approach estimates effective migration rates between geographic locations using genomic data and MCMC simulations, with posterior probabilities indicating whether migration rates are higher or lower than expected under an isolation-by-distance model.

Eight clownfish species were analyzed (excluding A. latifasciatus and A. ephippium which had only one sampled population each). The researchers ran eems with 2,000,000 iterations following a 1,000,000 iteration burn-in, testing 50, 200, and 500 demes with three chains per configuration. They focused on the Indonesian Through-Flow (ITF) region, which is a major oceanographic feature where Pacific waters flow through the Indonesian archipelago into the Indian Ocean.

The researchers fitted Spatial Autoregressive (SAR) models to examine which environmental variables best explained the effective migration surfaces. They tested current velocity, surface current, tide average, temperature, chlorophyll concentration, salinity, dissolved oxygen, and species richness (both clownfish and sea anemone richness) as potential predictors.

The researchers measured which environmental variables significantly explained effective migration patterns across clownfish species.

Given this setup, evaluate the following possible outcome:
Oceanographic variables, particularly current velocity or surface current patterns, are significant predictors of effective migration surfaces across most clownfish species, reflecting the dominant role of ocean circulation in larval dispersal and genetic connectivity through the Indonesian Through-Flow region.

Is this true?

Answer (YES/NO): YES